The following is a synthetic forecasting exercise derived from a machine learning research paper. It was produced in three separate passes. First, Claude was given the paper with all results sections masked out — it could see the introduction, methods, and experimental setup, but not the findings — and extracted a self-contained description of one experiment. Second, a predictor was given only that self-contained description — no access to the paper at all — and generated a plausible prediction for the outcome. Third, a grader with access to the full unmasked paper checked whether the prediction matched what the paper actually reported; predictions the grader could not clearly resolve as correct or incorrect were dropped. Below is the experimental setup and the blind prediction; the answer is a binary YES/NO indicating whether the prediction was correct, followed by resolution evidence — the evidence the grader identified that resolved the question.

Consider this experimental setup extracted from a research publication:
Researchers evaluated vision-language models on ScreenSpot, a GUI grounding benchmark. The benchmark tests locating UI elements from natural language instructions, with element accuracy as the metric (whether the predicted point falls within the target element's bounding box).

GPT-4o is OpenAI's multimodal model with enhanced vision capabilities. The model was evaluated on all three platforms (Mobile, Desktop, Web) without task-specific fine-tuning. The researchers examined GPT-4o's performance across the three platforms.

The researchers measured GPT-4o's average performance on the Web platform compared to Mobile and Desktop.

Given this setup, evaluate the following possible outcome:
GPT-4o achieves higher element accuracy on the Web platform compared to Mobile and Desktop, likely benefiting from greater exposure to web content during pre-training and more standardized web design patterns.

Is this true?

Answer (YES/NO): NO